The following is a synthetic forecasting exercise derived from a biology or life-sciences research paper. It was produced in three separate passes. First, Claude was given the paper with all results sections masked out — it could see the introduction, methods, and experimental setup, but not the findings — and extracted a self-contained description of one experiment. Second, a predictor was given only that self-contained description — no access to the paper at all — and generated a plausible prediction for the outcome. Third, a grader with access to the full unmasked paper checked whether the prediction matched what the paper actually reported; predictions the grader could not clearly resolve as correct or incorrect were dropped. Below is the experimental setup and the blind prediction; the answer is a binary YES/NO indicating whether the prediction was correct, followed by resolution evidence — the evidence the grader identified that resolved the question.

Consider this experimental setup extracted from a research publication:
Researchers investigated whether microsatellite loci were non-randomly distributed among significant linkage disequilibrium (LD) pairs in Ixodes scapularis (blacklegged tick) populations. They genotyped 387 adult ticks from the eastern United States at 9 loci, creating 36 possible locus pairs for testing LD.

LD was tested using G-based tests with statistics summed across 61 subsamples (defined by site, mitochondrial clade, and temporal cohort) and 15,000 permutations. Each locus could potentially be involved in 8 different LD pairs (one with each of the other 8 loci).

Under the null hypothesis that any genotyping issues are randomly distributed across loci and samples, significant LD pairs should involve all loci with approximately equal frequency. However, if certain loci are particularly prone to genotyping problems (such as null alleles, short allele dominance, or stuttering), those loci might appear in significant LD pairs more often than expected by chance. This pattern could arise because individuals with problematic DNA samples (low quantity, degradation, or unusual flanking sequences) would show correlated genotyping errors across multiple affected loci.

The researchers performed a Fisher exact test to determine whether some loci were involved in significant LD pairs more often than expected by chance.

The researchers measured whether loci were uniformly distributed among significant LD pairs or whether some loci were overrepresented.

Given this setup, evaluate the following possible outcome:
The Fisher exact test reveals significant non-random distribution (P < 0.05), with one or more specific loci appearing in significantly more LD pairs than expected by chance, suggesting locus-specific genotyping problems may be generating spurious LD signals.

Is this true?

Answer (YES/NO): NO